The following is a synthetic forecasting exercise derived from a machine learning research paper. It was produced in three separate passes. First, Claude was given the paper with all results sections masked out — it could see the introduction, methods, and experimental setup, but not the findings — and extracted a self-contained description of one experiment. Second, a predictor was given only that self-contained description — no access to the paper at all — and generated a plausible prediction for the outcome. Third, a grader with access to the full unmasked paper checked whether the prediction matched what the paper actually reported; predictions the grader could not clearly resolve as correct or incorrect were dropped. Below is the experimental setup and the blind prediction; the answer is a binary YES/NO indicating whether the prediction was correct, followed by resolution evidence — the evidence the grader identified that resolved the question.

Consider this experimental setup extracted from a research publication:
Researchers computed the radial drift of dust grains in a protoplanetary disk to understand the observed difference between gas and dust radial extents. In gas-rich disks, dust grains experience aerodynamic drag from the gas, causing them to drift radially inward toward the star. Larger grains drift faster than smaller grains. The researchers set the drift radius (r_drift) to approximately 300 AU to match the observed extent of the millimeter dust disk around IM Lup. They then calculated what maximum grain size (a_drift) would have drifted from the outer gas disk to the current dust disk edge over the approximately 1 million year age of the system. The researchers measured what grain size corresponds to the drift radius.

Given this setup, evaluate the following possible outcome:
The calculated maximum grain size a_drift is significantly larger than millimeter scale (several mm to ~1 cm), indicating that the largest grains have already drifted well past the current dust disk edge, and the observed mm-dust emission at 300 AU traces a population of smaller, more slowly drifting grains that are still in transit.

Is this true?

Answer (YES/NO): NO